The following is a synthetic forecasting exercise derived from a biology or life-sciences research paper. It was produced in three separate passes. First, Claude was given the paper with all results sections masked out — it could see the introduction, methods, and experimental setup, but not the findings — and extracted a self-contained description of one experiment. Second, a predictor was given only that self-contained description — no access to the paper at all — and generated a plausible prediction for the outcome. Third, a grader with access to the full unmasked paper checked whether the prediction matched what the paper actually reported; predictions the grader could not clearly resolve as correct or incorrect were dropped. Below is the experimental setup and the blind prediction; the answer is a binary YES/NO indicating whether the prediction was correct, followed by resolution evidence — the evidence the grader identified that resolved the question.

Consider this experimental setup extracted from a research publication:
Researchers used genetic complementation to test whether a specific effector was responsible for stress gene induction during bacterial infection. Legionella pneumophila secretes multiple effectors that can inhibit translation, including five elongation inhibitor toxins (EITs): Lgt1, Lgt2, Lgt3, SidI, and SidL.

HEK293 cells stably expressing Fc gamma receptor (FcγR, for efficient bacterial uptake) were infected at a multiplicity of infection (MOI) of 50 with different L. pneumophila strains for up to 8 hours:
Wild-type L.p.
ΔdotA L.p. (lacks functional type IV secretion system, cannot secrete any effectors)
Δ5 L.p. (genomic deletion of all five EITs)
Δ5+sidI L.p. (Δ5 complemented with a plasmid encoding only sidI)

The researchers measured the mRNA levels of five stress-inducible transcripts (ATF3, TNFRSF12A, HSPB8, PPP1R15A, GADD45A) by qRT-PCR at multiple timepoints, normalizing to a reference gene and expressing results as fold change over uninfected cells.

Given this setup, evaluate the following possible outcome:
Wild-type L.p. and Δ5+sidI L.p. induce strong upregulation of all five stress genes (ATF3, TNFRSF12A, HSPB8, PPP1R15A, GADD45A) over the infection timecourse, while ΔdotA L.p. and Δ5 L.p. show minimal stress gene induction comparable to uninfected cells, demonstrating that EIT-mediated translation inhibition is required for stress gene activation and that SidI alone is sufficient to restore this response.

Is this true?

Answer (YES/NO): NO